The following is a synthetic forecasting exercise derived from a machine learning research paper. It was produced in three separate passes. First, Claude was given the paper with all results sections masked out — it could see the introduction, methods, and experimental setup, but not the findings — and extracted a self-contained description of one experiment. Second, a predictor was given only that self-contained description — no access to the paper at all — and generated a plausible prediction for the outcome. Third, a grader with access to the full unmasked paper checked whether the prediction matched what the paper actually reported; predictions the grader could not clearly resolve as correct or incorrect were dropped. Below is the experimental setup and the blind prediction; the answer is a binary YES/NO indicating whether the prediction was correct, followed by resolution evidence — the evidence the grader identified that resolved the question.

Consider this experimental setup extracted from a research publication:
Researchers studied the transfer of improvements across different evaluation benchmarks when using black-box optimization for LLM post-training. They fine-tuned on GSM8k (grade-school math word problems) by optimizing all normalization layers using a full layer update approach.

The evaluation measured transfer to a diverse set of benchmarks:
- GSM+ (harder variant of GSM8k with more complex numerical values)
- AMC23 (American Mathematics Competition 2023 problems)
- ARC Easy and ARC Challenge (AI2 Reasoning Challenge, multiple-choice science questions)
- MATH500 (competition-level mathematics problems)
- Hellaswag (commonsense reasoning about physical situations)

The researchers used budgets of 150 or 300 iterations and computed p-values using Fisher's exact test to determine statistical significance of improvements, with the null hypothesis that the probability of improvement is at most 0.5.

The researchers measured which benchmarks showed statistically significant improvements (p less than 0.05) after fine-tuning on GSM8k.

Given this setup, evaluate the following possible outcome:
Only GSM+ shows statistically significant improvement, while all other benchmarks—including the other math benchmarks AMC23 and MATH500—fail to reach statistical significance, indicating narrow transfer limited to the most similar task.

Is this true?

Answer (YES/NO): NO